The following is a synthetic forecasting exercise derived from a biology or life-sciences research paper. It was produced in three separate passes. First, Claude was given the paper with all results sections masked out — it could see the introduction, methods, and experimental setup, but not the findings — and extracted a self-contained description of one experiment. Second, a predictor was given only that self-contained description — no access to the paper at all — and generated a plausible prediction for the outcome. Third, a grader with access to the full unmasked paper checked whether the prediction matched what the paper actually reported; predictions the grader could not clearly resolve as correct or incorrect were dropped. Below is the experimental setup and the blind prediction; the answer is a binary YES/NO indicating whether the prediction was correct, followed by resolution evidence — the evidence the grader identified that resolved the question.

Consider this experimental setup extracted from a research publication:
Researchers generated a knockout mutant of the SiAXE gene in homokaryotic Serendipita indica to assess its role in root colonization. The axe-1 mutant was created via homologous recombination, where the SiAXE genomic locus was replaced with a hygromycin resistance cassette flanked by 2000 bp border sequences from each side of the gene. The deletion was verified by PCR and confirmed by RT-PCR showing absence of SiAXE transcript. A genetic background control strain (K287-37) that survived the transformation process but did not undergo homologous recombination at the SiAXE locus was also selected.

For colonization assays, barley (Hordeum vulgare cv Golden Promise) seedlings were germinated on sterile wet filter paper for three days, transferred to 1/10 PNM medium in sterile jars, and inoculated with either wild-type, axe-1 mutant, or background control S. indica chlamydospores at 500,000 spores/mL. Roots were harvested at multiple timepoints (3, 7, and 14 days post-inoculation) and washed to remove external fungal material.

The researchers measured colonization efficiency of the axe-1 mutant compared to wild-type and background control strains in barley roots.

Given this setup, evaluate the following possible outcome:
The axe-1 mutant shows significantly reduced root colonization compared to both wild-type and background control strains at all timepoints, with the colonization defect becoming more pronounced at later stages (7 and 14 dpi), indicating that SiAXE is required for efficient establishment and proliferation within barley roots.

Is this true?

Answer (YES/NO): NO